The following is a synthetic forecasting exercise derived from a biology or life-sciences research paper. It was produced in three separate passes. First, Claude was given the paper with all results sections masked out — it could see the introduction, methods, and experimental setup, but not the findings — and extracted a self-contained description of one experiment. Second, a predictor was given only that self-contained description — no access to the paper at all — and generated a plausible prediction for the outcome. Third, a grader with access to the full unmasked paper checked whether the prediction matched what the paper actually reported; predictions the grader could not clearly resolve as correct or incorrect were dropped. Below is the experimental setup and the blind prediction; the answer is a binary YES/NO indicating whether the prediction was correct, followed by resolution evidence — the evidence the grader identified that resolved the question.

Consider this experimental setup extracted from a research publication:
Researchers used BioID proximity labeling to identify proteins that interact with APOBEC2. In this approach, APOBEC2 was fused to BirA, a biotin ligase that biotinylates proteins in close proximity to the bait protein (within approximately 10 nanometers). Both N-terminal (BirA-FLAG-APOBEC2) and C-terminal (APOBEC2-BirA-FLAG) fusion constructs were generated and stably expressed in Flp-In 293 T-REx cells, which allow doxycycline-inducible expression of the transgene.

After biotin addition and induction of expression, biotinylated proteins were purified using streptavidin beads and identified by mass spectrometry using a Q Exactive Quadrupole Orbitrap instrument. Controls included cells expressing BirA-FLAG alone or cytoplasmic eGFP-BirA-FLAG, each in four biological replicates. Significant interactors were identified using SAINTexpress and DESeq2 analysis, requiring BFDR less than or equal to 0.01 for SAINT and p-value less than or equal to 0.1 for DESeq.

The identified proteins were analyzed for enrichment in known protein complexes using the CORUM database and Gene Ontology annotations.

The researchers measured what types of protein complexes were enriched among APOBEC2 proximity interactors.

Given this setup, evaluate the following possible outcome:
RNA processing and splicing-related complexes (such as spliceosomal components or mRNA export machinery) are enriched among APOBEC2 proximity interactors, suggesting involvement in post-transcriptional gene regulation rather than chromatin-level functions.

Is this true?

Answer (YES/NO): NO